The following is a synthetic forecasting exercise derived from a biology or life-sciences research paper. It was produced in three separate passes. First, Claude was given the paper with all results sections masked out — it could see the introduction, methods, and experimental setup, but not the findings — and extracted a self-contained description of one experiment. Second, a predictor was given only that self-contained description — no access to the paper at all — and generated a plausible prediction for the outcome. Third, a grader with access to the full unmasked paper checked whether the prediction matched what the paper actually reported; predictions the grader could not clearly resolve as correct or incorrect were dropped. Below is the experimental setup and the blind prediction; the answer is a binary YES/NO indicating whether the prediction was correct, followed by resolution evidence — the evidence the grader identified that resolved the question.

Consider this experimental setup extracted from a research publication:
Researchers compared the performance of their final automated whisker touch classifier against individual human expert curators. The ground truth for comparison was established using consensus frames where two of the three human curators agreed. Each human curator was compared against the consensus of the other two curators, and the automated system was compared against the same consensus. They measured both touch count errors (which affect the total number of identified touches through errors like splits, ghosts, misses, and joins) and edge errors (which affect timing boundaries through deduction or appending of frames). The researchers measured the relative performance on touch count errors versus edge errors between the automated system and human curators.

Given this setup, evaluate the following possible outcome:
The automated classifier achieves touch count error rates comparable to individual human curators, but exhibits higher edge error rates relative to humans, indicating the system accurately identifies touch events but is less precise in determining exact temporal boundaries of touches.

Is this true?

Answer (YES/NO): YES